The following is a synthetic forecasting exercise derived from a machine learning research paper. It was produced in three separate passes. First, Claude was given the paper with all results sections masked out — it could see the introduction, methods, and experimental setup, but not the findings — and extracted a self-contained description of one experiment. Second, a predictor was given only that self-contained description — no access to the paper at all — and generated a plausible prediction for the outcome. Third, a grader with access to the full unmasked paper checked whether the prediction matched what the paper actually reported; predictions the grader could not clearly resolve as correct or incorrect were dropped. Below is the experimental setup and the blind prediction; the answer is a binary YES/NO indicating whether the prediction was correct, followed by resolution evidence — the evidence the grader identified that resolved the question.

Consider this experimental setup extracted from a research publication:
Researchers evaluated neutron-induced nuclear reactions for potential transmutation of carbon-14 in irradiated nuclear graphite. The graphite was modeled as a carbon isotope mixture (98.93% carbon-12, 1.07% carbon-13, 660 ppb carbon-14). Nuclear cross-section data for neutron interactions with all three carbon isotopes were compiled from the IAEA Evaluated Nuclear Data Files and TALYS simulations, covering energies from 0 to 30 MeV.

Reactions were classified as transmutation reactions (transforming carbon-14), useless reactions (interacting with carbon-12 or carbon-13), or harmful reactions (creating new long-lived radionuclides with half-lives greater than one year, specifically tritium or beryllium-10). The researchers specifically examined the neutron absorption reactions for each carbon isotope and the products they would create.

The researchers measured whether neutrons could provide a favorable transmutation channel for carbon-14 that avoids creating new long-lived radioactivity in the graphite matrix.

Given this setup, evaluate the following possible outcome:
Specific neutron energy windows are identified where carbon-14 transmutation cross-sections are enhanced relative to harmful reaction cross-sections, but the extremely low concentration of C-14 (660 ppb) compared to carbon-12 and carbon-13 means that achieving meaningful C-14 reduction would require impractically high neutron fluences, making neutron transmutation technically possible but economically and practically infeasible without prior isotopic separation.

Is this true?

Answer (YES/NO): NO